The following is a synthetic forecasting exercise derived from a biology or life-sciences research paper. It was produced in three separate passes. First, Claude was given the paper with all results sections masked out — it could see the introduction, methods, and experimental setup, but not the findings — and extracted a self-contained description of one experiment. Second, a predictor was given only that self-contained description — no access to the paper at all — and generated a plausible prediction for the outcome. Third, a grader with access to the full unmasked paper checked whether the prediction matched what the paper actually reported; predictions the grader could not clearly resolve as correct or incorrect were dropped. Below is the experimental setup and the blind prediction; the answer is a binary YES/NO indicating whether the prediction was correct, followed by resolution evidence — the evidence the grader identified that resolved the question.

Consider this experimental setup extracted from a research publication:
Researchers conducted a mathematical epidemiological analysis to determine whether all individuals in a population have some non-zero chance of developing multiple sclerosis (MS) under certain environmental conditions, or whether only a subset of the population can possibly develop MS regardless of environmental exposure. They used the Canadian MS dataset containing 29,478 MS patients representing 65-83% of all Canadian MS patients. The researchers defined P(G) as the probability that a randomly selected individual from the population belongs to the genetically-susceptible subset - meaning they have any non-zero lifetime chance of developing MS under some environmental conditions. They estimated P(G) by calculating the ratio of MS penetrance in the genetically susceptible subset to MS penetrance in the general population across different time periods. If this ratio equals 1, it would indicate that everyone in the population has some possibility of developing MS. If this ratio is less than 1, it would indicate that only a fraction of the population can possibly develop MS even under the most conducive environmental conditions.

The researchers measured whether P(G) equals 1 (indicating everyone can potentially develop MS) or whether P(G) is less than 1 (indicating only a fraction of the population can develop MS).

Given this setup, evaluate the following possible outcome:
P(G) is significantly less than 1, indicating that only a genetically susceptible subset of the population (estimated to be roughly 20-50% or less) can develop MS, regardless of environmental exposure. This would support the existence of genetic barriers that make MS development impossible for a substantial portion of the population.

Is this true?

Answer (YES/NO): YES